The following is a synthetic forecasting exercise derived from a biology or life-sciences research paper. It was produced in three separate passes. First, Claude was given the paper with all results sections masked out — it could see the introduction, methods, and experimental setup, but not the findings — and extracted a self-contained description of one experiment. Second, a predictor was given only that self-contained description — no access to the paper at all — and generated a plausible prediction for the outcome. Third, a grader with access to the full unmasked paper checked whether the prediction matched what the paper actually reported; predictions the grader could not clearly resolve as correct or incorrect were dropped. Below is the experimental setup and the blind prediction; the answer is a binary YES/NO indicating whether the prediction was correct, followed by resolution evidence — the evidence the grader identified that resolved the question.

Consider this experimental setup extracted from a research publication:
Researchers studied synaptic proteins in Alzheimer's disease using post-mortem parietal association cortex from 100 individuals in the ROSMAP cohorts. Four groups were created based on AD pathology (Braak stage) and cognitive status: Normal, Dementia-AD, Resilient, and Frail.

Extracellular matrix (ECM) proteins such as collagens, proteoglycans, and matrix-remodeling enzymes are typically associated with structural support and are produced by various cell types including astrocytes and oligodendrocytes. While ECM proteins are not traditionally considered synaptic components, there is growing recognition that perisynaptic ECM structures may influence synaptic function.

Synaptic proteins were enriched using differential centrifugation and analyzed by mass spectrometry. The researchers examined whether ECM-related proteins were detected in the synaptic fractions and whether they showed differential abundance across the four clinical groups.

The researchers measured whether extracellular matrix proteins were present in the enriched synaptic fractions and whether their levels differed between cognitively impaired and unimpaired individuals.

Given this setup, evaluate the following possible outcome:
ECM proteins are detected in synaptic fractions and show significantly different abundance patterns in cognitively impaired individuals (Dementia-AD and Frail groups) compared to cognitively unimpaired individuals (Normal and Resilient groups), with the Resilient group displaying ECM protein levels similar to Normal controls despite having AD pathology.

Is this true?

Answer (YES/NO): NO